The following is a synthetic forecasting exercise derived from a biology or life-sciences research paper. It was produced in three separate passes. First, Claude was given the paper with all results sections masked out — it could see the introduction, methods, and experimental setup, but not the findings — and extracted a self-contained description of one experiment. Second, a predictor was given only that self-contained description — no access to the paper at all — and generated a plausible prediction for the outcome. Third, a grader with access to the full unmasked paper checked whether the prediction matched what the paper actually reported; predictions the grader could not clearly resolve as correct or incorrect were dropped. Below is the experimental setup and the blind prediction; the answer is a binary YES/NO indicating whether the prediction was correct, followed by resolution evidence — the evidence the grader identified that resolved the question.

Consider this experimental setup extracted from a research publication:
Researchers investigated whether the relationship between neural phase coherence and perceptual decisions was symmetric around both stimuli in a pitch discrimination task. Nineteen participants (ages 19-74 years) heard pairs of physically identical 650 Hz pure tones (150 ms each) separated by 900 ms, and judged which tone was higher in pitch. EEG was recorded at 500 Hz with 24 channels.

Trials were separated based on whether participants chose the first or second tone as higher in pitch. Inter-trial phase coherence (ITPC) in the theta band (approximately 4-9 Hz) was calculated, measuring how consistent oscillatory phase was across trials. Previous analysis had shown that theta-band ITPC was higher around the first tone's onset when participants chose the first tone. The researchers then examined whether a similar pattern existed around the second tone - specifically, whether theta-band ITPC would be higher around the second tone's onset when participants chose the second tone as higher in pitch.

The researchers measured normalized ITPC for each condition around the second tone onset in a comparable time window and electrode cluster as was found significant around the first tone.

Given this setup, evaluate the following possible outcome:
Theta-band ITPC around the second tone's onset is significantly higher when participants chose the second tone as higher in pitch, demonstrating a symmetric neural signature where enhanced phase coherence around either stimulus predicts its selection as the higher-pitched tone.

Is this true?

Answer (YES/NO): NO